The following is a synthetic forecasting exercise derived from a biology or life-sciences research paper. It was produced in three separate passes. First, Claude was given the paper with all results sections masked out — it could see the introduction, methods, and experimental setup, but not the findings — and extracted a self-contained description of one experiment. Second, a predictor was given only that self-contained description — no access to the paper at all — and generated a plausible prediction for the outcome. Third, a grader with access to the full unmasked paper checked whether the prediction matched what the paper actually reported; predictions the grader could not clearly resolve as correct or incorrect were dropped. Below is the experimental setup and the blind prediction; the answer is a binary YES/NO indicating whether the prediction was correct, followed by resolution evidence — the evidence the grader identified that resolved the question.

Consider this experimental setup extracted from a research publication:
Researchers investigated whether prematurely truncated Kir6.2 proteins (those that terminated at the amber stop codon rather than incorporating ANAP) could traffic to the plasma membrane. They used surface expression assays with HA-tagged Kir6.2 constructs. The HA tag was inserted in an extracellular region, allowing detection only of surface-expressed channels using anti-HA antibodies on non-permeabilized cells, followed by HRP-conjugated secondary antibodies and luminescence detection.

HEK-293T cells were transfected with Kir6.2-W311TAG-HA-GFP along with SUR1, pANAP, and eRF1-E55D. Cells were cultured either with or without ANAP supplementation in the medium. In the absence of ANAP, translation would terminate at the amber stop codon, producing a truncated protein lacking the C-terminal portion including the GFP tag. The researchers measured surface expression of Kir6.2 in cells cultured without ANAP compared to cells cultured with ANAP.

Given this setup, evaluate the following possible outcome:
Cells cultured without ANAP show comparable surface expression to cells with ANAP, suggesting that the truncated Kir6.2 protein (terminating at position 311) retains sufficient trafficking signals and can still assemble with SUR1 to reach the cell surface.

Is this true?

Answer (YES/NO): NO